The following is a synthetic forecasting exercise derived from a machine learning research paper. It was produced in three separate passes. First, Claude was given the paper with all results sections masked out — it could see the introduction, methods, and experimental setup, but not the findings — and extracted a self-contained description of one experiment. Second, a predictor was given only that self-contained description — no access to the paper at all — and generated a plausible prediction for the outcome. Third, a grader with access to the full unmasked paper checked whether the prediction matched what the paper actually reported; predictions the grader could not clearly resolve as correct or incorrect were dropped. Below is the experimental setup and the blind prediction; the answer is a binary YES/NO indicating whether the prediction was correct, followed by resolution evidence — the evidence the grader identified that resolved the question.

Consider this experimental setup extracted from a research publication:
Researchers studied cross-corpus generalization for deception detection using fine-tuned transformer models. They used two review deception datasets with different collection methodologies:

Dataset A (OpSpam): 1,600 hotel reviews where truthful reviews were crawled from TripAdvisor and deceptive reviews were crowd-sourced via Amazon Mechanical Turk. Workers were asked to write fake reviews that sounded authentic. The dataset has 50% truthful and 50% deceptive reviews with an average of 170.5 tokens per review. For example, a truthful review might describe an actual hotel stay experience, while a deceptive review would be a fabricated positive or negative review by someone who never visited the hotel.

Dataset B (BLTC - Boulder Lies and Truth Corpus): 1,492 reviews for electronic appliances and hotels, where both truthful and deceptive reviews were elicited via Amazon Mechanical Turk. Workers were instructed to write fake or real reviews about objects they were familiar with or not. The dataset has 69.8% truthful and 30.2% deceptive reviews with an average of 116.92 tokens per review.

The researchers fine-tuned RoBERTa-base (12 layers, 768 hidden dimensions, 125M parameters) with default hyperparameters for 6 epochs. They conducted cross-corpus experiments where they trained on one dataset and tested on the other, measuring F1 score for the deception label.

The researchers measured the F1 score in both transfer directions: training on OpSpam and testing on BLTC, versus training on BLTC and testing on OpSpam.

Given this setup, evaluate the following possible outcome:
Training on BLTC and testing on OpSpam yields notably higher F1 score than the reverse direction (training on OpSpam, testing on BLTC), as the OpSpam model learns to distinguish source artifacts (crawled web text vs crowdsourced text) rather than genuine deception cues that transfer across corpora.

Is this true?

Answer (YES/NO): NO